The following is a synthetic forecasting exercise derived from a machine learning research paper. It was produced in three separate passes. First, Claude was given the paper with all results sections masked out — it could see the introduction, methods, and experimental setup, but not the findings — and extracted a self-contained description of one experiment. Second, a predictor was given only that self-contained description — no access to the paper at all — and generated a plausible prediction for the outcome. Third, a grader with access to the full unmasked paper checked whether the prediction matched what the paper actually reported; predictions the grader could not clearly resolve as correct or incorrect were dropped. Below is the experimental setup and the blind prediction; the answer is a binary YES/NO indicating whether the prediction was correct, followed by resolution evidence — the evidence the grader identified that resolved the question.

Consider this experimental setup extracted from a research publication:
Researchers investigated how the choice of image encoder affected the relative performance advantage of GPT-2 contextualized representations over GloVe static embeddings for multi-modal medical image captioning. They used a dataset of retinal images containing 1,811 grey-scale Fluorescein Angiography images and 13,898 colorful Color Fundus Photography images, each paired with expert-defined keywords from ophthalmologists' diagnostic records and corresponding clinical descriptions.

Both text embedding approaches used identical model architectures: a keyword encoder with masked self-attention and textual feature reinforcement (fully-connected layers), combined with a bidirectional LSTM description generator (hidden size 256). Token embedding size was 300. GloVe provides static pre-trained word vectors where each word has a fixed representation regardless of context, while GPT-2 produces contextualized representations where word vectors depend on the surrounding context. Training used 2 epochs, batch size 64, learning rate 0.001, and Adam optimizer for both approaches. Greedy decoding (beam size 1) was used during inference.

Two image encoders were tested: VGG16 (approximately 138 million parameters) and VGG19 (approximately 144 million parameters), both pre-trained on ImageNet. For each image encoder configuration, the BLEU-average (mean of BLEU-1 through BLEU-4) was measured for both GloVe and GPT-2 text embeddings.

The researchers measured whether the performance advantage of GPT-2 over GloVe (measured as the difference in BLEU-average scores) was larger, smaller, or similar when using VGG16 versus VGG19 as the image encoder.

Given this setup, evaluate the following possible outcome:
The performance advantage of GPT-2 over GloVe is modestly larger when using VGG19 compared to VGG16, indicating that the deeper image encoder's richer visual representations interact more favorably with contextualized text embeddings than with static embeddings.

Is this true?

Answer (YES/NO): NO